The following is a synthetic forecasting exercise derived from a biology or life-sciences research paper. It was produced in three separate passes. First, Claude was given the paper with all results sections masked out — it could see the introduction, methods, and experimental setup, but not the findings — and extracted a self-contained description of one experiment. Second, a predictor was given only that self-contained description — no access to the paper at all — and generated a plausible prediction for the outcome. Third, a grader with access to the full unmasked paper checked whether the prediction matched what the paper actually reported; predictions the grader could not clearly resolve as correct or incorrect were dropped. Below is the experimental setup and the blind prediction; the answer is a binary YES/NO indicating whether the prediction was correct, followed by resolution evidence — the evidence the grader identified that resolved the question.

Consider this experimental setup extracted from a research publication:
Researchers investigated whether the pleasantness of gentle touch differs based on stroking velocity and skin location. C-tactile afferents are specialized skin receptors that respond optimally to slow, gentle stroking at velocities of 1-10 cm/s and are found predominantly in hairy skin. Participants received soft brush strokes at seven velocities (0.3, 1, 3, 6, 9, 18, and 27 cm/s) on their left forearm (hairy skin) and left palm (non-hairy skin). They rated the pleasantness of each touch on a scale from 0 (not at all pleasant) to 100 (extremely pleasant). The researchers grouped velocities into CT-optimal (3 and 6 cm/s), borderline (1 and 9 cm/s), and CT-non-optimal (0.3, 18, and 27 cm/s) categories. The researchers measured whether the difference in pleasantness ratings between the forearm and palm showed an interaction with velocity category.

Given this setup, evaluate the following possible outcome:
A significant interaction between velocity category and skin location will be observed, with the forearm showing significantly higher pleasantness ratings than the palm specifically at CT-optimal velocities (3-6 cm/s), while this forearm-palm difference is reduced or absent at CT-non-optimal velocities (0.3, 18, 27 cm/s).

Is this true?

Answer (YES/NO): YES